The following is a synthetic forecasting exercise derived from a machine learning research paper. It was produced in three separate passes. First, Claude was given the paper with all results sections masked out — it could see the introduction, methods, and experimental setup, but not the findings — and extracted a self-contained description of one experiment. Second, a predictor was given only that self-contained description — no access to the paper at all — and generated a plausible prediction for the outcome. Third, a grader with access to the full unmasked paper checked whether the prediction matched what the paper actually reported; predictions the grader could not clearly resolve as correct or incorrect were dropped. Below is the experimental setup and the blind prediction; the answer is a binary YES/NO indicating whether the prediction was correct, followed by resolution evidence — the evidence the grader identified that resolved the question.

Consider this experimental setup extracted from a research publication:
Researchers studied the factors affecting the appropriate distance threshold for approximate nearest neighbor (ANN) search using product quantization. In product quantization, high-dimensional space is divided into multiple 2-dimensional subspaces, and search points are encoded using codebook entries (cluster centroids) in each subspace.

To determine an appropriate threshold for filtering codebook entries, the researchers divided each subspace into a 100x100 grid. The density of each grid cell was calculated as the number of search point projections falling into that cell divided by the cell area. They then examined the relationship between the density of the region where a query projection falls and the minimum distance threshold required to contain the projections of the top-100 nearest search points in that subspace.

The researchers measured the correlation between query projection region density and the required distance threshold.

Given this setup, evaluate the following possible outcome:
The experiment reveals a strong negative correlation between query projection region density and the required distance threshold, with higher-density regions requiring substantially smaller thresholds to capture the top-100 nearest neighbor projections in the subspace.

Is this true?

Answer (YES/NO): YES